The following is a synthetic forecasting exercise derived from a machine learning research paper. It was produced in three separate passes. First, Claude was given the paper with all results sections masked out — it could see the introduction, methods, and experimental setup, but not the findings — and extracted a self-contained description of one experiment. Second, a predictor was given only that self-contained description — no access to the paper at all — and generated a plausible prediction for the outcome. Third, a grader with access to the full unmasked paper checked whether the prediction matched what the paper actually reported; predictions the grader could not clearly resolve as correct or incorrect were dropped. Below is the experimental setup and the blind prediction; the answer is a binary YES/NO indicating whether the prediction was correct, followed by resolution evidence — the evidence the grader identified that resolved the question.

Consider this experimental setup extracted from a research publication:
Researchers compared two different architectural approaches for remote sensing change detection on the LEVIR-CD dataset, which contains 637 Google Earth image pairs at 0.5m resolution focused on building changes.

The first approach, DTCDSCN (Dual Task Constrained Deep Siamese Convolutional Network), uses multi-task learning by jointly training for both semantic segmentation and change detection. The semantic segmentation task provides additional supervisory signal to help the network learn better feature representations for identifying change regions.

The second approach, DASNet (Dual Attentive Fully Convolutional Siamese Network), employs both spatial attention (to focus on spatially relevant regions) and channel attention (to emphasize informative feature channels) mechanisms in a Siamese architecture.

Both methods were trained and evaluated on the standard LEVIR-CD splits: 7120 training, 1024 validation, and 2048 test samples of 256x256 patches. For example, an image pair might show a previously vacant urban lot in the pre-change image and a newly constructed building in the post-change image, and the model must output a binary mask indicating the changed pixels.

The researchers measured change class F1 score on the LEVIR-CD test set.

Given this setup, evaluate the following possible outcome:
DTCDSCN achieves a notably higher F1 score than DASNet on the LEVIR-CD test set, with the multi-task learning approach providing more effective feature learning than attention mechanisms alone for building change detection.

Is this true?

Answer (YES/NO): YES